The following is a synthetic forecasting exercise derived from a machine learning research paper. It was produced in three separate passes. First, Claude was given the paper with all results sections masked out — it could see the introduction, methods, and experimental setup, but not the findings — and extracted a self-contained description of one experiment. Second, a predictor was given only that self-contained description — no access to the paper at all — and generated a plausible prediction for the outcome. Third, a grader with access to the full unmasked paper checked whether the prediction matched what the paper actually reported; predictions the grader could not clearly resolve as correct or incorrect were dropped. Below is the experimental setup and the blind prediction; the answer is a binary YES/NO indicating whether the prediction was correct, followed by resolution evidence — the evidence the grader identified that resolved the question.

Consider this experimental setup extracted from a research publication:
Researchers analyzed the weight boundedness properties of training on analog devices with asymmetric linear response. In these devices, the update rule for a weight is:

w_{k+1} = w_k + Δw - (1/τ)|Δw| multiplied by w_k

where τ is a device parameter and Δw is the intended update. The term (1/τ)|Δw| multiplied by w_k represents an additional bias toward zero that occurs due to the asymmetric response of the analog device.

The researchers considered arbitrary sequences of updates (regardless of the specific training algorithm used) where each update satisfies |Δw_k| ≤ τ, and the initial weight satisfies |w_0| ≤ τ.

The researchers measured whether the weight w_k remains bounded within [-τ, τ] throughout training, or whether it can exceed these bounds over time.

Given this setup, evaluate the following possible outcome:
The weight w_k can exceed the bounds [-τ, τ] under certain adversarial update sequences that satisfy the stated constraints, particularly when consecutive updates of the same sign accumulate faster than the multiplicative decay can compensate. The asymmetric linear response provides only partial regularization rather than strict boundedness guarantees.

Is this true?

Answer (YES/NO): NO